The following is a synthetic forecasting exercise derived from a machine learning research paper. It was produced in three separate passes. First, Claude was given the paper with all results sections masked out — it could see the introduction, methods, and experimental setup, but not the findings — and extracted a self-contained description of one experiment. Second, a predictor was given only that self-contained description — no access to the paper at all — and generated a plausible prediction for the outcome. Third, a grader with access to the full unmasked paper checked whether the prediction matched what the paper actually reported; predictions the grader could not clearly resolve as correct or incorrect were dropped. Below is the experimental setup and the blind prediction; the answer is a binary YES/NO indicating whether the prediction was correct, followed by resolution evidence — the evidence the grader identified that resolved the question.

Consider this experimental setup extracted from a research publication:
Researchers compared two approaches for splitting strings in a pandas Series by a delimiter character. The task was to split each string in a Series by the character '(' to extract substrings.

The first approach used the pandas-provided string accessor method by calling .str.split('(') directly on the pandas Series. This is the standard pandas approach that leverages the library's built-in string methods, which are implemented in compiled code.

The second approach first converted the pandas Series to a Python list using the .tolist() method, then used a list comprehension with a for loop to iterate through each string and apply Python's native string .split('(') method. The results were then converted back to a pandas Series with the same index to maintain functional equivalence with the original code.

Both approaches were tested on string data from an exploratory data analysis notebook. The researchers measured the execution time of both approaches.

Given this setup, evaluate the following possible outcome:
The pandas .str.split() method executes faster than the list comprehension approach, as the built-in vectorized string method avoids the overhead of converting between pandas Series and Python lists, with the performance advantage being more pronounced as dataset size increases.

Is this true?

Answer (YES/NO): NO